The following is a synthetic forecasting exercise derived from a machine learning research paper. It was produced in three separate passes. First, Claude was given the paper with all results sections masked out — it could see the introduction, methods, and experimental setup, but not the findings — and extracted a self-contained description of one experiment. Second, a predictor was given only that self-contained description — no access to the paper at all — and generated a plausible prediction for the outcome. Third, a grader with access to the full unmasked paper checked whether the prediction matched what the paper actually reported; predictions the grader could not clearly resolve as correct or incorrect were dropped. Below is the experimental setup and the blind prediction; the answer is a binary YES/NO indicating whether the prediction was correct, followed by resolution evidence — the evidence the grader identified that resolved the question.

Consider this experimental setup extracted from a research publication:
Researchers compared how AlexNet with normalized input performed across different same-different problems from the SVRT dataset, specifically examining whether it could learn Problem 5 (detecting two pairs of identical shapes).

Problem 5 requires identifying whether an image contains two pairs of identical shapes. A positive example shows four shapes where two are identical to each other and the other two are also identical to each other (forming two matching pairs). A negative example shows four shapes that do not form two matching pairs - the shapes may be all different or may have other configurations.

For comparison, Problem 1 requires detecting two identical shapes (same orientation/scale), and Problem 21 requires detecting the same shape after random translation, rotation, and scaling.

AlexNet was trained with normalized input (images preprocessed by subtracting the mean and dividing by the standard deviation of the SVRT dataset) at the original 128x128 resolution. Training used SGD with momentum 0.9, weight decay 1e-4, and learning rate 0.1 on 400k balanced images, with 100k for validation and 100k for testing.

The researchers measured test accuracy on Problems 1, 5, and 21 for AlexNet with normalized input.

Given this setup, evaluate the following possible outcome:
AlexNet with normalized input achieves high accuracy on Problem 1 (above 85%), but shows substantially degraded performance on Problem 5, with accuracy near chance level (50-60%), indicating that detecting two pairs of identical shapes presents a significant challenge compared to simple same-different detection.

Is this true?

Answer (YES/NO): NO